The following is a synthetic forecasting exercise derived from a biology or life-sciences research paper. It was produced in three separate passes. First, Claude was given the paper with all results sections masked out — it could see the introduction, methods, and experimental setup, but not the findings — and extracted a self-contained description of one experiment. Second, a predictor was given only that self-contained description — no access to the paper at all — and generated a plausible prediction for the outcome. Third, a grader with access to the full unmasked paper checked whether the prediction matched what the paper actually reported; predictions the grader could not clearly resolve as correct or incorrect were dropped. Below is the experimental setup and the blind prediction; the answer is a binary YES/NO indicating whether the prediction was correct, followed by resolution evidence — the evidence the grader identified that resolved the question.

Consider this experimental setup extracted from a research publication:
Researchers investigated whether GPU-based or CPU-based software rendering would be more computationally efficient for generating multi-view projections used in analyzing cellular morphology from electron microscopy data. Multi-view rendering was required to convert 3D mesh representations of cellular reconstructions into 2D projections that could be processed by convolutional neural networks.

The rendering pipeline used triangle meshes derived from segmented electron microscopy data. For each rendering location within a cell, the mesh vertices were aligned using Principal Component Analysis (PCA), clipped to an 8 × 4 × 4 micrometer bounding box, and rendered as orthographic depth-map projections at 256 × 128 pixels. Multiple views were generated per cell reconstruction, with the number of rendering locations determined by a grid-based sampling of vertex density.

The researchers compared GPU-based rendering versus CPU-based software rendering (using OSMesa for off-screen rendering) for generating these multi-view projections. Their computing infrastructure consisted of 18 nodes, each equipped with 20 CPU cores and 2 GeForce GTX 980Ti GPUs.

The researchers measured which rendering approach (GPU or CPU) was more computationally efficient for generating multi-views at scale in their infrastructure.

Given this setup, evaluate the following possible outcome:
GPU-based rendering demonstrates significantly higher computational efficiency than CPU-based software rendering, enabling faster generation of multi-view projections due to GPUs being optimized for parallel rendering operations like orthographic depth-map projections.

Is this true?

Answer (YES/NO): NO